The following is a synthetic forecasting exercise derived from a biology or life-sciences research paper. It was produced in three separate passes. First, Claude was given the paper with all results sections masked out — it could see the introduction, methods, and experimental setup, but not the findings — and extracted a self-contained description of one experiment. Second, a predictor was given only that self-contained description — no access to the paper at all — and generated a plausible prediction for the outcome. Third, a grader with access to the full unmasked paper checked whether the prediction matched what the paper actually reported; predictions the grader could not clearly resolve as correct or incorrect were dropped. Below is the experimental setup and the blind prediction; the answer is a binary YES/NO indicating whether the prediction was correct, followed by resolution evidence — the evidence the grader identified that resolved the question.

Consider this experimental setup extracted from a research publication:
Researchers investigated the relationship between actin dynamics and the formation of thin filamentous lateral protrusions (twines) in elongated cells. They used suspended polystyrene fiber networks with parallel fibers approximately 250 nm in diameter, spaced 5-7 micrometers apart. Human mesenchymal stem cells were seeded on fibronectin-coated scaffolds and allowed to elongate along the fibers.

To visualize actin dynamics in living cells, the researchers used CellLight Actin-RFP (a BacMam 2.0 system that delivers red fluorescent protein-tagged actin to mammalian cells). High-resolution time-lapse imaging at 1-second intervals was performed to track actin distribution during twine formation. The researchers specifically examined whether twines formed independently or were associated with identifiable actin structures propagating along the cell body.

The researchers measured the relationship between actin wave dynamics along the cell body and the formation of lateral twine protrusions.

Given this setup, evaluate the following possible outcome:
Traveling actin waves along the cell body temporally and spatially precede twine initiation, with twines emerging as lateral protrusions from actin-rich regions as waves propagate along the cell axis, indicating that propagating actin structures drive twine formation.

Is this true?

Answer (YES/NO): YES